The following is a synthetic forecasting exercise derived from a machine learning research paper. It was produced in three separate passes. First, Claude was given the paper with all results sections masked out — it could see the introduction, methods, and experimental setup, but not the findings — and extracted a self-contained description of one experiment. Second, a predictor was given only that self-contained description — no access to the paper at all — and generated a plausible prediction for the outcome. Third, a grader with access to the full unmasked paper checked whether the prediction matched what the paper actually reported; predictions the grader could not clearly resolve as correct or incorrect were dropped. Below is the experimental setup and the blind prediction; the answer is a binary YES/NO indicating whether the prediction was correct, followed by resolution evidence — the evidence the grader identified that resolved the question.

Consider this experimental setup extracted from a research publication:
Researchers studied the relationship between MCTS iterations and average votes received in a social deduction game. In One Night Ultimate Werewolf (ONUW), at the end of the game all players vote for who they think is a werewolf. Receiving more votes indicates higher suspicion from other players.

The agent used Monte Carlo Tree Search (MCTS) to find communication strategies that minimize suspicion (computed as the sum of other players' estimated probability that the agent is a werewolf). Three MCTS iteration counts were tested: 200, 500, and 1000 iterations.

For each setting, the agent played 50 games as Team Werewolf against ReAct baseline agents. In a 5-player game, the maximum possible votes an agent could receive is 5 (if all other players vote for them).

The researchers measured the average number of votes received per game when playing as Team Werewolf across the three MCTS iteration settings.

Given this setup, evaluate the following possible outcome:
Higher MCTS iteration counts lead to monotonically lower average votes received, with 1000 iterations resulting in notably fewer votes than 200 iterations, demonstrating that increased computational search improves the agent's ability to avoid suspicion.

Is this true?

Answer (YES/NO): YES